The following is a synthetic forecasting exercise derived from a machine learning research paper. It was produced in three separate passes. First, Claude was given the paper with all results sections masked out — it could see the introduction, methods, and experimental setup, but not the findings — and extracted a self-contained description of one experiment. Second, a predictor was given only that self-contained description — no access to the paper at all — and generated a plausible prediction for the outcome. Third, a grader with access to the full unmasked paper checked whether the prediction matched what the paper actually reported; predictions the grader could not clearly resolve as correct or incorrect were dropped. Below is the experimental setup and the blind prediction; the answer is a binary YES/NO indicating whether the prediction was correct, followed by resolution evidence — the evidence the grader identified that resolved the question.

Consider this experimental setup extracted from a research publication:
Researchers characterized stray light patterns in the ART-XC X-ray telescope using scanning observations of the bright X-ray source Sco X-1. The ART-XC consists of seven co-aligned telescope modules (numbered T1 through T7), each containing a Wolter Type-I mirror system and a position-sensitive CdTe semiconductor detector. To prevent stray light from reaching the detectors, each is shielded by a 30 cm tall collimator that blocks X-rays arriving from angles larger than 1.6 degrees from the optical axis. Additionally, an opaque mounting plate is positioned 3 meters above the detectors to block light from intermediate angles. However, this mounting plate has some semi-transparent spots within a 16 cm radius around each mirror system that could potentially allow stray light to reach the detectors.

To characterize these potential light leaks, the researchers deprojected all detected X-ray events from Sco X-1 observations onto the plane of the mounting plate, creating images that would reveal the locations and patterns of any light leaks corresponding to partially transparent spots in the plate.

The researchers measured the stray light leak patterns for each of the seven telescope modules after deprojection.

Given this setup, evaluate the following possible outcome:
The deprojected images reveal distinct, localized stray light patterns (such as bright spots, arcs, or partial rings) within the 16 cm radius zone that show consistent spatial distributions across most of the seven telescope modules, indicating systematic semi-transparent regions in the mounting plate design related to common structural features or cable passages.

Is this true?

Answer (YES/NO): NO